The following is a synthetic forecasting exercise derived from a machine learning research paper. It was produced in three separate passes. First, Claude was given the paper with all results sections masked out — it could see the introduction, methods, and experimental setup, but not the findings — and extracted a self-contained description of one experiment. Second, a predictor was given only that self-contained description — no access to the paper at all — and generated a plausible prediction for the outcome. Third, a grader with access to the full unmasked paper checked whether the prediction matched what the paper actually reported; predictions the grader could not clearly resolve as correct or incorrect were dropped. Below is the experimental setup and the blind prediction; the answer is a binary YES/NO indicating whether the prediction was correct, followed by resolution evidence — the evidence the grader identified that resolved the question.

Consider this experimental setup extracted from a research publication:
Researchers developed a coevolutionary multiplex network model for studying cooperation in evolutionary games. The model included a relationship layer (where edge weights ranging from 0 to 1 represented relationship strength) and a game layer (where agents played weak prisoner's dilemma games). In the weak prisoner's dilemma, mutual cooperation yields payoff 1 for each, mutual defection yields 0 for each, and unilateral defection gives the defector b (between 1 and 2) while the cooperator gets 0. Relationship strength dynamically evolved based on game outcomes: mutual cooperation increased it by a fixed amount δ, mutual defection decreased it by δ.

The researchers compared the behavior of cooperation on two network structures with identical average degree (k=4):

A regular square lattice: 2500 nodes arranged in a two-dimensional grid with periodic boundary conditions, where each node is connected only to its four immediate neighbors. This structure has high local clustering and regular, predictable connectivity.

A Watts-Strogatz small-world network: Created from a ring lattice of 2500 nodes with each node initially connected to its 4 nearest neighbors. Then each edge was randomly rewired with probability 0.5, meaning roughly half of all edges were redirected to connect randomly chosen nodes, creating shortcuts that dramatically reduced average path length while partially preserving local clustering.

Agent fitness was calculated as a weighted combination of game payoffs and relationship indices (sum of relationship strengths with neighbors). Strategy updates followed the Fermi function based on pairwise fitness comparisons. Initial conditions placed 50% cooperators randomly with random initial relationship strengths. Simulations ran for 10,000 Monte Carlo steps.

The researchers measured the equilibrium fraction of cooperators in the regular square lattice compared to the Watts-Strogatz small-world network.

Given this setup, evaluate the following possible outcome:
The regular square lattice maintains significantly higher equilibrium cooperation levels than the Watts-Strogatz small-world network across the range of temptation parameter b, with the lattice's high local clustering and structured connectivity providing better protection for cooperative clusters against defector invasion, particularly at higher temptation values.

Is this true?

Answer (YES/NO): NO